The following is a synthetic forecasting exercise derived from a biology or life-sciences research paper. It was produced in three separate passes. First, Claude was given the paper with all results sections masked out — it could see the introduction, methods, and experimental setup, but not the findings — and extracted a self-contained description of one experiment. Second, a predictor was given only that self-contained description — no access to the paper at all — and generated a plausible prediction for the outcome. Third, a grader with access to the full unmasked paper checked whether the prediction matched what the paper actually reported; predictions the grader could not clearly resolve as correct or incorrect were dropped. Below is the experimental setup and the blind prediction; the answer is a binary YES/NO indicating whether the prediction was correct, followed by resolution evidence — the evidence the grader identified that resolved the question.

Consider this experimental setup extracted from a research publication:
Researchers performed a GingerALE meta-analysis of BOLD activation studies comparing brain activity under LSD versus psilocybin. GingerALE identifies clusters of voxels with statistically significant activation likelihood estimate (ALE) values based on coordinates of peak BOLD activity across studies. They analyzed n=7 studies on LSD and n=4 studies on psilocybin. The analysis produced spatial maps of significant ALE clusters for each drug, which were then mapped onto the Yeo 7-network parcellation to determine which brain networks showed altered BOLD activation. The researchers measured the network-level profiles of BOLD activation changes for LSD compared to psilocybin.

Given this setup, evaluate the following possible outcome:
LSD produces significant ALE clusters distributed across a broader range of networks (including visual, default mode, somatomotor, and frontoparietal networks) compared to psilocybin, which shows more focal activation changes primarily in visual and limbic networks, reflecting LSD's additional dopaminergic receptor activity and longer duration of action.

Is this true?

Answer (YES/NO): NO